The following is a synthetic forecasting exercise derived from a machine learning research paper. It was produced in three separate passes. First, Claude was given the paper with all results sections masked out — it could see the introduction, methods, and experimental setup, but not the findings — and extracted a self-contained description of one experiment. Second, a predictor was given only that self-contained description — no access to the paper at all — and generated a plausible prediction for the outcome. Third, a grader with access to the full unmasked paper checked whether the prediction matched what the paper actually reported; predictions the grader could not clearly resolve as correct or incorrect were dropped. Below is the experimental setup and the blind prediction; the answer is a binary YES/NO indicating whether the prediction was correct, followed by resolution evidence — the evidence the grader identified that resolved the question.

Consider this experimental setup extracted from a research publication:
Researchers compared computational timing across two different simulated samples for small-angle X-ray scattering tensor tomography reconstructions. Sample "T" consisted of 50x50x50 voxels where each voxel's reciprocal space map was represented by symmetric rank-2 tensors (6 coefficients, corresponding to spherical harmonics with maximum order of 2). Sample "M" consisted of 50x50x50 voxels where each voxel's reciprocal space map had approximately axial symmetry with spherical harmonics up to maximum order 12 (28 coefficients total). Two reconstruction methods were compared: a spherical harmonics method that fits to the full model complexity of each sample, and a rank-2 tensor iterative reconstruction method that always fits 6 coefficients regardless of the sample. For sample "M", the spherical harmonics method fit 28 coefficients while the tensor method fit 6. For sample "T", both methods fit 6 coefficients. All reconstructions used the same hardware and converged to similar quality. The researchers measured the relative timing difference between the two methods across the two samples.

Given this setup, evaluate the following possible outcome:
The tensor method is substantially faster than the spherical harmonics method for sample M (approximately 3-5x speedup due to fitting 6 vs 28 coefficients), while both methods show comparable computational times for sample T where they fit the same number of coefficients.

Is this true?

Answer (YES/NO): NO